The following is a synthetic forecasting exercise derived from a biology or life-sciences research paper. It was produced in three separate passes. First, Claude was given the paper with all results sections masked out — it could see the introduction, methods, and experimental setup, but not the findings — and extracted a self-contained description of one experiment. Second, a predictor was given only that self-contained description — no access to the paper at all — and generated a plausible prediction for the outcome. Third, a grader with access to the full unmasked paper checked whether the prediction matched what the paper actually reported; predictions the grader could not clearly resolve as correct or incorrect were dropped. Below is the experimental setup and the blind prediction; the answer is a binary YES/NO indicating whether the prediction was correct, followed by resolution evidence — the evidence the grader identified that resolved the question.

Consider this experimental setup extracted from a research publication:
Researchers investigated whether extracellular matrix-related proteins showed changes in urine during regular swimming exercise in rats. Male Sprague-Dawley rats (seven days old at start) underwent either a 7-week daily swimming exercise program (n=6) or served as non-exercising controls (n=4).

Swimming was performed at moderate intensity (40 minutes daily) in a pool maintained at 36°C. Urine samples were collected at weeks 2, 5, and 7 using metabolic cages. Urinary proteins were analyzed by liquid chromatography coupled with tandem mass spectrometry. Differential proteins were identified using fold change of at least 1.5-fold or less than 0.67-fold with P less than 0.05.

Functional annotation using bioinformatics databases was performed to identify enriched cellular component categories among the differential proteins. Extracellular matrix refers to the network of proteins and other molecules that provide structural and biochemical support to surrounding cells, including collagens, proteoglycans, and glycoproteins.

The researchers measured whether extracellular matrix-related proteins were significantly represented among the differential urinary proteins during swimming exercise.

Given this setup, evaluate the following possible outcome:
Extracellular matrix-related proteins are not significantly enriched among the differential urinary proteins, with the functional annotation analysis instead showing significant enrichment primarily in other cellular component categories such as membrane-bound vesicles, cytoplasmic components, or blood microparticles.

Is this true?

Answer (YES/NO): YES